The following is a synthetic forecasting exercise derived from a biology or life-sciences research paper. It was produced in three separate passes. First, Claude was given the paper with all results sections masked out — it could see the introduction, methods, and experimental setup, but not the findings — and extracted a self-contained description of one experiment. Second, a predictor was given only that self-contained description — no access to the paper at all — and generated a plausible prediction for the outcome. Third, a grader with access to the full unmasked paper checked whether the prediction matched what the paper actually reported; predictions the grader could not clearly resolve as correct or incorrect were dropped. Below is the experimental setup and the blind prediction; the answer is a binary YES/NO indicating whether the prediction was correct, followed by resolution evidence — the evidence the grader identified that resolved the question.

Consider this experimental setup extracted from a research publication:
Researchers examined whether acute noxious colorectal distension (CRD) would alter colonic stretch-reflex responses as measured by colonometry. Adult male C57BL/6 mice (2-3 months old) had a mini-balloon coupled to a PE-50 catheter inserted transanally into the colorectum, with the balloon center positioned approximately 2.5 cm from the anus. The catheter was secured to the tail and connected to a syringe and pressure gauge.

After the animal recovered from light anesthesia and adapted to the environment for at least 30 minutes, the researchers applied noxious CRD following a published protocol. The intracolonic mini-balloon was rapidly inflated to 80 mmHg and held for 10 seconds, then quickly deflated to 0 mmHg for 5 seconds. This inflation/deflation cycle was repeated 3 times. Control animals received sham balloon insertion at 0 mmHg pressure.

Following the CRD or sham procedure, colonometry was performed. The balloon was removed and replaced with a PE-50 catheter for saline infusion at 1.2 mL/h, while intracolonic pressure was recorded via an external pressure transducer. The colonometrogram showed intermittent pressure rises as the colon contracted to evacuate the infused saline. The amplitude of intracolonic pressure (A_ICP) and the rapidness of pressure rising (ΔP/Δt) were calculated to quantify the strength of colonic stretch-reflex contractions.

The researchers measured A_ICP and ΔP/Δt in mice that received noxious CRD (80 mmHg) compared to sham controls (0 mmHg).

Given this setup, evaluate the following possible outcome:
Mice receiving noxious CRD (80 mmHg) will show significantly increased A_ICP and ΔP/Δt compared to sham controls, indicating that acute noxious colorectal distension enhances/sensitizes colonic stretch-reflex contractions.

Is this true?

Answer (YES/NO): YES